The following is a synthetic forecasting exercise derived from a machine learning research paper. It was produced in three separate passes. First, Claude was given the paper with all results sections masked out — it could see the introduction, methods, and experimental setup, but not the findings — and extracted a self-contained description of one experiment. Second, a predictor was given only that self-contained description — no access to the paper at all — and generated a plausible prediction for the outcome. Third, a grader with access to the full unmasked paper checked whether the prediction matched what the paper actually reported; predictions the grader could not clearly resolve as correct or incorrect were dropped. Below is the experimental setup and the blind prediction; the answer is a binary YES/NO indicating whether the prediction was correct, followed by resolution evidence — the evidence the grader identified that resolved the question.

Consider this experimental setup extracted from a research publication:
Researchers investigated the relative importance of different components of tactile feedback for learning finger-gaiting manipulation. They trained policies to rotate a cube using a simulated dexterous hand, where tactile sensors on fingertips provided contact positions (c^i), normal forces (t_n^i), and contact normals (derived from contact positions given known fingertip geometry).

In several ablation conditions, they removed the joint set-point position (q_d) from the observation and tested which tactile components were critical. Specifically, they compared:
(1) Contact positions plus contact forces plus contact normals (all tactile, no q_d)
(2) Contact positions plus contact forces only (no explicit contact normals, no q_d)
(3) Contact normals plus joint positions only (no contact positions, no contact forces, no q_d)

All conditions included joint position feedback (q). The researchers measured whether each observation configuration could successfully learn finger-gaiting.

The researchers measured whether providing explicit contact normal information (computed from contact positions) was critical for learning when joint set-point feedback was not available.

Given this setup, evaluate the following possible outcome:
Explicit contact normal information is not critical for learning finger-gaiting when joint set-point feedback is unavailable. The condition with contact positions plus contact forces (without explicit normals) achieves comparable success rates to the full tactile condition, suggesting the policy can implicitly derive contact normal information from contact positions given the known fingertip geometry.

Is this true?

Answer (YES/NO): NO